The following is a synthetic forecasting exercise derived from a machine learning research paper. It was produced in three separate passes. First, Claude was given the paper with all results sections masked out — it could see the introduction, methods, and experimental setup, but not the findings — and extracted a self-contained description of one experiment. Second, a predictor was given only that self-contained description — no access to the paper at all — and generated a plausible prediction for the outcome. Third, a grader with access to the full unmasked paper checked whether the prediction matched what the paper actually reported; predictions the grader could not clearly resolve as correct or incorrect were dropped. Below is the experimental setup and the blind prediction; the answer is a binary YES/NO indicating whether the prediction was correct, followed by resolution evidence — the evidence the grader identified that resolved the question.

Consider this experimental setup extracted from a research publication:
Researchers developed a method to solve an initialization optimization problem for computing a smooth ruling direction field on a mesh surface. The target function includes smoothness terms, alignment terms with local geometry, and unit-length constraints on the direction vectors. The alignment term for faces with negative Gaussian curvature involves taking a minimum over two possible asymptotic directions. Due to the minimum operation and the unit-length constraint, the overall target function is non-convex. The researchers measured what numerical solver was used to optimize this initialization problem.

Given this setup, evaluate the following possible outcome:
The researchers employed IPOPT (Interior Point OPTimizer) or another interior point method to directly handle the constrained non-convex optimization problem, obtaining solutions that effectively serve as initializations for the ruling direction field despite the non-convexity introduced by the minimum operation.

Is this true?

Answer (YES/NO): NO